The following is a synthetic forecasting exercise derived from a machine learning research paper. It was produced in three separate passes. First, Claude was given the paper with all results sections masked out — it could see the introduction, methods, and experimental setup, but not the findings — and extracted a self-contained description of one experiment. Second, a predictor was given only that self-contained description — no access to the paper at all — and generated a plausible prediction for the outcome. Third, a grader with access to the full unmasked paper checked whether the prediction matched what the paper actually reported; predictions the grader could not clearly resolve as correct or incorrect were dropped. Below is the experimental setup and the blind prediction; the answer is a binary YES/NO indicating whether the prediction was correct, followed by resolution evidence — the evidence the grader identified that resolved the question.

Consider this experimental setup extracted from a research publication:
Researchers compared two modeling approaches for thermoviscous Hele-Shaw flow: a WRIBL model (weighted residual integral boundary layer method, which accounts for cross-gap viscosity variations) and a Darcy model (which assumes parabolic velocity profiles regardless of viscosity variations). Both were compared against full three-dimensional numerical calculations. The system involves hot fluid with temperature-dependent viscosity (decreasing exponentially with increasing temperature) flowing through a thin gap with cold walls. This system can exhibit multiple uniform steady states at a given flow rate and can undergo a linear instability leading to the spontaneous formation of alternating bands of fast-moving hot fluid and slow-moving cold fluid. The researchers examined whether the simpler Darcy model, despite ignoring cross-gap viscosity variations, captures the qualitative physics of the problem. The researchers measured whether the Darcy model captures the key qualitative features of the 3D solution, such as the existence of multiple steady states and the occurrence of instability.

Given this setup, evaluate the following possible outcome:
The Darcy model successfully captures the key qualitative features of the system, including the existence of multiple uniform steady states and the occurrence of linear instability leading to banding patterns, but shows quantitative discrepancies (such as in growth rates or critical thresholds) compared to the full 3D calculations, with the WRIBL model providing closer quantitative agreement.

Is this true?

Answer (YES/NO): YES